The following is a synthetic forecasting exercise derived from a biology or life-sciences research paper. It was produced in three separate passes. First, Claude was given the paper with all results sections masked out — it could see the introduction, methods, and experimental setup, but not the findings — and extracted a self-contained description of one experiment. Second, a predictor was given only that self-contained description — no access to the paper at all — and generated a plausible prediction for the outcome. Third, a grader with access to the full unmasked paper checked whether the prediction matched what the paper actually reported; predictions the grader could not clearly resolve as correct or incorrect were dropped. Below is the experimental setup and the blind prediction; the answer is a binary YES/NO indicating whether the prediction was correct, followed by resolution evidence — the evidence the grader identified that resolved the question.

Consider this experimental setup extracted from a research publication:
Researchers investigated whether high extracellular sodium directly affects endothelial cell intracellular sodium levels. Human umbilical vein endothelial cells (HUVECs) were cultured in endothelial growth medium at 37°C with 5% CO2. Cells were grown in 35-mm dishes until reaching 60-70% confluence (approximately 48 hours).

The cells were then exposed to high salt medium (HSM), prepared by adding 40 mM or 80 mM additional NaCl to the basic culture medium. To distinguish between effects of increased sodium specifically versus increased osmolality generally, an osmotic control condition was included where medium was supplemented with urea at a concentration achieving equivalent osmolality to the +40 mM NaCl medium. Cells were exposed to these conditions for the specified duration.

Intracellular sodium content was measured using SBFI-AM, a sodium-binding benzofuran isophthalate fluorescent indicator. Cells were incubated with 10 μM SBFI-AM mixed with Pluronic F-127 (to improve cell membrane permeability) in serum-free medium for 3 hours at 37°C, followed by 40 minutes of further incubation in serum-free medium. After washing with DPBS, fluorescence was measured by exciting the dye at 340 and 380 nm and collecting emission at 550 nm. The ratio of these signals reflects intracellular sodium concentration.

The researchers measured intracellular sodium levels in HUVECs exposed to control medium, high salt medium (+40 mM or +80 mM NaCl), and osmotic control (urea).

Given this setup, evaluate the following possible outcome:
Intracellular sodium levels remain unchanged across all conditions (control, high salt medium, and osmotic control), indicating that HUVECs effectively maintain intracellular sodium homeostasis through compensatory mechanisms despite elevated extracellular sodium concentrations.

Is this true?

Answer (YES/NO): NO